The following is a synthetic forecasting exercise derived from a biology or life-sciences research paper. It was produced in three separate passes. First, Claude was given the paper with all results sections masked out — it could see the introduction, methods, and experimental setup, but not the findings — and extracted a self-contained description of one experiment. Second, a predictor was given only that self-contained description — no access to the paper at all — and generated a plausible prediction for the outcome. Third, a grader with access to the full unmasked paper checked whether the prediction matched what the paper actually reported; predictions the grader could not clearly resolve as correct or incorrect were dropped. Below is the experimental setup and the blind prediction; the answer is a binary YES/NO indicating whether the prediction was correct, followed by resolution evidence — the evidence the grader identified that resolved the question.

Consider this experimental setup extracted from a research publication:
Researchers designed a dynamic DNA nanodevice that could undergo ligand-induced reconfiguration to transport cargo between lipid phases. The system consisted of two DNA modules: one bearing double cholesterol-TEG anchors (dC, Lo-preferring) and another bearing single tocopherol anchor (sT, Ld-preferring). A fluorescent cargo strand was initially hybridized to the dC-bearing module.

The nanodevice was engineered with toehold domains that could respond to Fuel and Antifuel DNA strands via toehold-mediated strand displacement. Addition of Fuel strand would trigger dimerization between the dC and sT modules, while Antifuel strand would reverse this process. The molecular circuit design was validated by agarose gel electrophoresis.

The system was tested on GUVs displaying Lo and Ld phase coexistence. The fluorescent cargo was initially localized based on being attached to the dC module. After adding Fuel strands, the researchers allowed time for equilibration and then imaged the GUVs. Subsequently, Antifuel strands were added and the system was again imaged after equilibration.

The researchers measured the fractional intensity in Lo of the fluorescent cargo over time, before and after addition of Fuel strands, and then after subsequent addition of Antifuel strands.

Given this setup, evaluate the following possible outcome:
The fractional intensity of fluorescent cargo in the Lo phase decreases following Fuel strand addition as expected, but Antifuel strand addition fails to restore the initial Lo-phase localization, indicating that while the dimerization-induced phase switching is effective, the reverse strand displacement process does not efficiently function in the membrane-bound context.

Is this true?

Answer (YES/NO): NO